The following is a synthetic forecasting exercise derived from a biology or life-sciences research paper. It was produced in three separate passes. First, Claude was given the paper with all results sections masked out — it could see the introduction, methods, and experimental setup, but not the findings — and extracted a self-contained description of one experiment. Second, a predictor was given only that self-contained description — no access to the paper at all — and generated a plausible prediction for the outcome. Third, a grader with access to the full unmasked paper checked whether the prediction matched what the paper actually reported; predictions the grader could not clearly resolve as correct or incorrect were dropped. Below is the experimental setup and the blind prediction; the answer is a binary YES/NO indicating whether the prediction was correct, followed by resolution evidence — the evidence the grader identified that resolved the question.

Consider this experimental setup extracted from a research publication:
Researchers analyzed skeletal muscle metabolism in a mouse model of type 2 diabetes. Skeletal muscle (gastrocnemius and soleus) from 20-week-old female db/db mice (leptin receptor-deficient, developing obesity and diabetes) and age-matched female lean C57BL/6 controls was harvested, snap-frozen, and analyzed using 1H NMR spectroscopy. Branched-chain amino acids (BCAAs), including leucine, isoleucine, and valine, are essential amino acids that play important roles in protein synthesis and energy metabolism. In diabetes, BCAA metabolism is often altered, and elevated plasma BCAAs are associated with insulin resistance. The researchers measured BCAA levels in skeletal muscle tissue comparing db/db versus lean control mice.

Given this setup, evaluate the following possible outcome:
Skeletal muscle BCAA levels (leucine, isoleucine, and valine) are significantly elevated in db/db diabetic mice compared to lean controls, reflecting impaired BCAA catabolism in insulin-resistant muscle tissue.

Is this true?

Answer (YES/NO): YES